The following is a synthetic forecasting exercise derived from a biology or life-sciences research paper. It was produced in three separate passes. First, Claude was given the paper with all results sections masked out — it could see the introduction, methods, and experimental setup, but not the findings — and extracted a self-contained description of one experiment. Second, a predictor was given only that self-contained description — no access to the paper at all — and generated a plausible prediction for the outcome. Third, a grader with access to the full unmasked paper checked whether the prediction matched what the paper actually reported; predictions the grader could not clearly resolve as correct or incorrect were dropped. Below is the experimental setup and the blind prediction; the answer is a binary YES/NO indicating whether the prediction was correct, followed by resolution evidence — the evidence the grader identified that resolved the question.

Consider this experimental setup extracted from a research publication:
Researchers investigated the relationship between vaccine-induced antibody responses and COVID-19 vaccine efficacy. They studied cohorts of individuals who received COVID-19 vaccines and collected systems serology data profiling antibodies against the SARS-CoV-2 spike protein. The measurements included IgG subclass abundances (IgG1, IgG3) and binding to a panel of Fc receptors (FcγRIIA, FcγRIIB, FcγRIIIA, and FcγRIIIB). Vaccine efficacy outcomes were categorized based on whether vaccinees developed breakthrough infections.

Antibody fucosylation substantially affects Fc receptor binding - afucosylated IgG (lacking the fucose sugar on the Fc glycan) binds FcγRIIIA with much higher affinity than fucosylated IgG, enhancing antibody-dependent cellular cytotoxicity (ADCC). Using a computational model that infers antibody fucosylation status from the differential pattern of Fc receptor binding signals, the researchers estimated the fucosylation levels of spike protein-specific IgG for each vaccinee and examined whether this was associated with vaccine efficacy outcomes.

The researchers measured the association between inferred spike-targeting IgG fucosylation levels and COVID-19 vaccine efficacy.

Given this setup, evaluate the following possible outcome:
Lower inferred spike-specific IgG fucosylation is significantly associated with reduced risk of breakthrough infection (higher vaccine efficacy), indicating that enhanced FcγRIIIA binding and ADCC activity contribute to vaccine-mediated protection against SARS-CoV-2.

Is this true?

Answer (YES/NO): YES